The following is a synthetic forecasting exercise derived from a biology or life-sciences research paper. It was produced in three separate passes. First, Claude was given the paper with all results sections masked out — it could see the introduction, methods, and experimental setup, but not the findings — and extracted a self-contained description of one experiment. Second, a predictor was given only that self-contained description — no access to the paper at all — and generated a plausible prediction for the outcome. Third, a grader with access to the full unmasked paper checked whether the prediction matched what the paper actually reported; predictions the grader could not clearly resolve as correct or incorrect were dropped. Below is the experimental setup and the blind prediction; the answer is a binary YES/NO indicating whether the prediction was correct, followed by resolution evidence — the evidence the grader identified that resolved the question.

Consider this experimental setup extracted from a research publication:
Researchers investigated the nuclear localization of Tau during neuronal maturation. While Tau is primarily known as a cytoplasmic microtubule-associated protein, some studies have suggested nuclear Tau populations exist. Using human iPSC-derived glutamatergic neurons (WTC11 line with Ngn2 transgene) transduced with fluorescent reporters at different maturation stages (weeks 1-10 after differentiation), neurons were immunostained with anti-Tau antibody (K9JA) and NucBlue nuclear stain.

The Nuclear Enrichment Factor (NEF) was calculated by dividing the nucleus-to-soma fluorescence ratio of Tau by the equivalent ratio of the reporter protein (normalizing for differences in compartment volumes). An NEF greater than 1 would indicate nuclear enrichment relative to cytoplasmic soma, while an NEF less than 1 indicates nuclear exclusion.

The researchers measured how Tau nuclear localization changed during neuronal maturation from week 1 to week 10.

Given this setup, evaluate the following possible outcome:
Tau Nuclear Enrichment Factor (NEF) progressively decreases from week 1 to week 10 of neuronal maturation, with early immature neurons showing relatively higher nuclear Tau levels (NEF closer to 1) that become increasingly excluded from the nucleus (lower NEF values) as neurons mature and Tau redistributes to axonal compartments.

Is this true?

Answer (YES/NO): NO